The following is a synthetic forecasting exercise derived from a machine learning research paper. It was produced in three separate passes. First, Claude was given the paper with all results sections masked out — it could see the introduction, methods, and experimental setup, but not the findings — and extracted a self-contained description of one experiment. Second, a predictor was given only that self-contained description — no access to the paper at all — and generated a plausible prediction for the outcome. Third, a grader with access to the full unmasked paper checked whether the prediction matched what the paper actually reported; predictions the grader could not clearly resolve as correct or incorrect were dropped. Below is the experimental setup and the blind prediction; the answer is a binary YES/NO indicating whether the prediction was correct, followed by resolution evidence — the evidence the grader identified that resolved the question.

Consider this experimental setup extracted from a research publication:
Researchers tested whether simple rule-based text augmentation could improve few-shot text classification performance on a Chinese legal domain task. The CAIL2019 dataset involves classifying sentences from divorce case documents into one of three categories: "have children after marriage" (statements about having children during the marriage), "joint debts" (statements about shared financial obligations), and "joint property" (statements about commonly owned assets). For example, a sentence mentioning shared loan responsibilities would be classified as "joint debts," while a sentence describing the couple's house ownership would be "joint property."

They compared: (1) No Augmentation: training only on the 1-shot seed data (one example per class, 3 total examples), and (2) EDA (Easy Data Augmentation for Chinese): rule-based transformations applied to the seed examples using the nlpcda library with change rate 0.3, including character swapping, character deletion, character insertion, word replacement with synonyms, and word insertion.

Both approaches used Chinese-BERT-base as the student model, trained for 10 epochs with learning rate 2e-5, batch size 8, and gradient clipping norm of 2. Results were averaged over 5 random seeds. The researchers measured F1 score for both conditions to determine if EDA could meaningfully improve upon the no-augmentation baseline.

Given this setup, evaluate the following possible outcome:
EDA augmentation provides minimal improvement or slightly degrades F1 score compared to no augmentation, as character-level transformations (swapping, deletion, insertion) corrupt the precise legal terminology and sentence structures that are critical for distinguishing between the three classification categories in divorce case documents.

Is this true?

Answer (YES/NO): NO